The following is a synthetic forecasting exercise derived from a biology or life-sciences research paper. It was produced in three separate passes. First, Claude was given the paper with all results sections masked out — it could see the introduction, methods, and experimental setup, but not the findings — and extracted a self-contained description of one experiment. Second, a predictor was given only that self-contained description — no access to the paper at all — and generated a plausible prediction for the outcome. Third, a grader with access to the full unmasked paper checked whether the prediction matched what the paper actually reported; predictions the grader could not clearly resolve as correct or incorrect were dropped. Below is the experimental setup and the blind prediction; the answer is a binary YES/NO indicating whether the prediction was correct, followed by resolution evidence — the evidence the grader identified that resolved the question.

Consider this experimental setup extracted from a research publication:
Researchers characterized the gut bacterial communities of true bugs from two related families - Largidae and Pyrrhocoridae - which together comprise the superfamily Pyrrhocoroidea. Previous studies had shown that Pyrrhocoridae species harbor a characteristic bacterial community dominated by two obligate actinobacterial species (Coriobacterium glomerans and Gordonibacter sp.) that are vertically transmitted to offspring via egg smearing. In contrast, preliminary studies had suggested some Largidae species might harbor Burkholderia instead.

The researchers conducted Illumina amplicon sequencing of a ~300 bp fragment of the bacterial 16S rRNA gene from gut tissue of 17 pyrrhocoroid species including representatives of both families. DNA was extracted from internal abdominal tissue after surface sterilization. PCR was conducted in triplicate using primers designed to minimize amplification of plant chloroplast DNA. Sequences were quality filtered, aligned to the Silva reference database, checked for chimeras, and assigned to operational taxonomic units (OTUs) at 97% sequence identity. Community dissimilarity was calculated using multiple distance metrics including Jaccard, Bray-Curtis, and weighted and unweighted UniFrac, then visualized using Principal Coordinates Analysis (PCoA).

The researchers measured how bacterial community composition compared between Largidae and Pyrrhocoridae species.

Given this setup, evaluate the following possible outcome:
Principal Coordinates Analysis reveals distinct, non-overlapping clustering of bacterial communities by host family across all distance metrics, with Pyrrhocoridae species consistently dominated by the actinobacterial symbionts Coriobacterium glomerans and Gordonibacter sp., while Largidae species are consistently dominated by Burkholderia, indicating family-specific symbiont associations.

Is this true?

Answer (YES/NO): NO